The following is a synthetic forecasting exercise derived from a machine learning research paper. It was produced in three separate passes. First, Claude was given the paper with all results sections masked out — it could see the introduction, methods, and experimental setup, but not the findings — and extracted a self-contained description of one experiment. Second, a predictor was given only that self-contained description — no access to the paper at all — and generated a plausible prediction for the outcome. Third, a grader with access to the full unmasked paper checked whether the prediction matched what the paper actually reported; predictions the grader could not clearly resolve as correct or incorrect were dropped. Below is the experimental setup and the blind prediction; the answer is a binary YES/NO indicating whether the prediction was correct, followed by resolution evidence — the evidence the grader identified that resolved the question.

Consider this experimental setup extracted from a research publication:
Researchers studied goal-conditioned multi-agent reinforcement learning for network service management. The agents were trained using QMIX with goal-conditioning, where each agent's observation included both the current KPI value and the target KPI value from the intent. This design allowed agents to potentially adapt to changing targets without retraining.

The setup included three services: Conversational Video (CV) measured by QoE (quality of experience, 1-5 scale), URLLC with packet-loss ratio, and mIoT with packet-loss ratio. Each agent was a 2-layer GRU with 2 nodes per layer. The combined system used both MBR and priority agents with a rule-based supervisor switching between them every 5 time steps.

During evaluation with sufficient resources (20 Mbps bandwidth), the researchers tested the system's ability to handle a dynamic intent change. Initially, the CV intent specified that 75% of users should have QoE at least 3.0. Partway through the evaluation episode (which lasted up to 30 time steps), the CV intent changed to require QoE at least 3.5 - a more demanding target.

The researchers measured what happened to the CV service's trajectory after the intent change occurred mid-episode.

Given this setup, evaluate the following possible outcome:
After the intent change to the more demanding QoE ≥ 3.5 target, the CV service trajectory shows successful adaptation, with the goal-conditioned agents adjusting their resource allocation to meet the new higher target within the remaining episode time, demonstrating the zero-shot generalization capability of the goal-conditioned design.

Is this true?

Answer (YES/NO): YES